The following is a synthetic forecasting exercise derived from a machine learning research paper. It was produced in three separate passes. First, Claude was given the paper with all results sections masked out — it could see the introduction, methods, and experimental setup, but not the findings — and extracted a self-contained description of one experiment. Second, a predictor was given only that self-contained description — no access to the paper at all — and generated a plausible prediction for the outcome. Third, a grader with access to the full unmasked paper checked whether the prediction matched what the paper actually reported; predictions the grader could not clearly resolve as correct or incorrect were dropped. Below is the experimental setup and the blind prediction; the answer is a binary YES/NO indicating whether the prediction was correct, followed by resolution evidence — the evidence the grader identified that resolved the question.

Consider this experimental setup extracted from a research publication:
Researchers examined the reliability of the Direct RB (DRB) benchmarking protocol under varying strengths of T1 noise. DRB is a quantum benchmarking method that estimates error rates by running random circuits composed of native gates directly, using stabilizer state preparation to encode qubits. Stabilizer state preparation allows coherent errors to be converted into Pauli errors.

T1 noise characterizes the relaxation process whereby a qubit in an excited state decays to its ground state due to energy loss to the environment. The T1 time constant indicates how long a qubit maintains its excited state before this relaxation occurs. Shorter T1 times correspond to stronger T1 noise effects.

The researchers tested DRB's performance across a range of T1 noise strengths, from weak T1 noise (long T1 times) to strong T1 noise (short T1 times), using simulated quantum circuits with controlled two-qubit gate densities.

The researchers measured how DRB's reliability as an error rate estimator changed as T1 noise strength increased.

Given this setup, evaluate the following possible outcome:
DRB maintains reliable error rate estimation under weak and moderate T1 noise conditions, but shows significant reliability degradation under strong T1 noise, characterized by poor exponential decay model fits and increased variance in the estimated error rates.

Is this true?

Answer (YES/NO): NO